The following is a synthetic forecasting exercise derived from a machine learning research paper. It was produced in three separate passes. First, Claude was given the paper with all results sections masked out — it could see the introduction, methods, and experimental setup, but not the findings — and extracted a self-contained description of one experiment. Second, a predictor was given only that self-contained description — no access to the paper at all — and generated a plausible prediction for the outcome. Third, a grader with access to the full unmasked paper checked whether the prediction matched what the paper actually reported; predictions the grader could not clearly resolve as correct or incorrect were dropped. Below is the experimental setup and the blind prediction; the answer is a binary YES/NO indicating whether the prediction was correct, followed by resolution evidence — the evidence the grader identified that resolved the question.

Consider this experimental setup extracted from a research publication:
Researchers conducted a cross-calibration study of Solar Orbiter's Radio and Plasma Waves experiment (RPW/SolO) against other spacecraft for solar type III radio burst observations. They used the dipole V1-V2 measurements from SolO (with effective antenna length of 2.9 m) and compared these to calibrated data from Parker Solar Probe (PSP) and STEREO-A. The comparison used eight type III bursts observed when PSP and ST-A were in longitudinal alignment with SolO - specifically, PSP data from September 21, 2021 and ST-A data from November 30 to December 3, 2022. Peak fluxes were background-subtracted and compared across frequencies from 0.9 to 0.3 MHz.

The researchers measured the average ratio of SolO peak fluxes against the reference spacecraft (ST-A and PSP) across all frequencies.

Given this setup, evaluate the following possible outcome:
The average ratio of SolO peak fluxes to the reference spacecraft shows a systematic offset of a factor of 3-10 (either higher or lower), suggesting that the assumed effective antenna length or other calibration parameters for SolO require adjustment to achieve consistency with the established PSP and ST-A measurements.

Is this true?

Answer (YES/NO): NO